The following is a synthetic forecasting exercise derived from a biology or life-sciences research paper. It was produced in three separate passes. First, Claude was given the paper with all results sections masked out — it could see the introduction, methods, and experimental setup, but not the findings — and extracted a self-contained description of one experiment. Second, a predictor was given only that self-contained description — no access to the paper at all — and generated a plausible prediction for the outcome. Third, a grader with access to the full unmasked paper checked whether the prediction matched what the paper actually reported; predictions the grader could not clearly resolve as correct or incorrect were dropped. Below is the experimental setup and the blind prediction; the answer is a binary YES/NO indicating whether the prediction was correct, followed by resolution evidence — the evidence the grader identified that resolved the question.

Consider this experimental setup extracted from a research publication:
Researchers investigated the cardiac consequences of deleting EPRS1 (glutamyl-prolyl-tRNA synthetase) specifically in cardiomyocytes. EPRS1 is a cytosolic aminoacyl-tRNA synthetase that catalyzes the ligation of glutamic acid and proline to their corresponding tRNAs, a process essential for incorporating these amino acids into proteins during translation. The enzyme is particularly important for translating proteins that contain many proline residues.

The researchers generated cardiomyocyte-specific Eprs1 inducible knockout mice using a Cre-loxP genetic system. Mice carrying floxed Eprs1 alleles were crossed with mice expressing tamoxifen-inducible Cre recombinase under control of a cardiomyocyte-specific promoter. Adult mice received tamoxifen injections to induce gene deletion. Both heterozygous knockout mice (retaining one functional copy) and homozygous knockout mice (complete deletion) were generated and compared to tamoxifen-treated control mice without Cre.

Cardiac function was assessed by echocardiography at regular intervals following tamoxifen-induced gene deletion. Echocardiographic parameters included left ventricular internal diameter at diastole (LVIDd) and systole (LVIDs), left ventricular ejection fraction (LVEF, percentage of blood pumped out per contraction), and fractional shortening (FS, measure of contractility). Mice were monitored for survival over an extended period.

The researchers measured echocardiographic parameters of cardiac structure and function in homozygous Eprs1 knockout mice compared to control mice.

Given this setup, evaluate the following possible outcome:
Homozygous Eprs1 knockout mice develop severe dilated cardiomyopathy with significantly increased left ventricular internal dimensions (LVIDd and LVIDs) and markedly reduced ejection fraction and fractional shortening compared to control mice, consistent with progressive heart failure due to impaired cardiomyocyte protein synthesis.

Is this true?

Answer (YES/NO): YES